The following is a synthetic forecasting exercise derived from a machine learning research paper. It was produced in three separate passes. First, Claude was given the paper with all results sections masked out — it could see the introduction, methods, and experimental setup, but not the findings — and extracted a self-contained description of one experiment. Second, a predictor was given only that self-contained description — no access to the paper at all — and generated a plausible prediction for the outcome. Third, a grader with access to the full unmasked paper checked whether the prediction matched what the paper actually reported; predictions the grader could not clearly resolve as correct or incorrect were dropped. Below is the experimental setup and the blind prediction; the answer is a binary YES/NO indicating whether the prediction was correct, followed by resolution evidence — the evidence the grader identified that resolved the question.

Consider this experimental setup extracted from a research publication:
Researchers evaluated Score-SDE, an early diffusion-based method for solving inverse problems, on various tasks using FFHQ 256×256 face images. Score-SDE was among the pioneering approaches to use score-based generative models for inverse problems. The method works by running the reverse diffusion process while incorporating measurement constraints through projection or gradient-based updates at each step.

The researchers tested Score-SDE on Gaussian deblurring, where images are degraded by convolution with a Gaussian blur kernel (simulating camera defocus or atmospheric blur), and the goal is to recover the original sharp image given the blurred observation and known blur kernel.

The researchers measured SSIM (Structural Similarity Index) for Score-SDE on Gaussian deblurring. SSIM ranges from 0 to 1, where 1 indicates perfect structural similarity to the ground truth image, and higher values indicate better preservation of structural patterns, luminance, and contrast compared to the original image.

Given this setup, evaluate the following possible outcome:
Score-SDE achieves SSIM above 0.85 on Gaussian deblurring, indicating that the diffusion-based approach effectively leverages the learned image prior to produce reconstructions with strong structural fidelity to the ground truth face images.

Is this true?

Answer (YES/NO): NO